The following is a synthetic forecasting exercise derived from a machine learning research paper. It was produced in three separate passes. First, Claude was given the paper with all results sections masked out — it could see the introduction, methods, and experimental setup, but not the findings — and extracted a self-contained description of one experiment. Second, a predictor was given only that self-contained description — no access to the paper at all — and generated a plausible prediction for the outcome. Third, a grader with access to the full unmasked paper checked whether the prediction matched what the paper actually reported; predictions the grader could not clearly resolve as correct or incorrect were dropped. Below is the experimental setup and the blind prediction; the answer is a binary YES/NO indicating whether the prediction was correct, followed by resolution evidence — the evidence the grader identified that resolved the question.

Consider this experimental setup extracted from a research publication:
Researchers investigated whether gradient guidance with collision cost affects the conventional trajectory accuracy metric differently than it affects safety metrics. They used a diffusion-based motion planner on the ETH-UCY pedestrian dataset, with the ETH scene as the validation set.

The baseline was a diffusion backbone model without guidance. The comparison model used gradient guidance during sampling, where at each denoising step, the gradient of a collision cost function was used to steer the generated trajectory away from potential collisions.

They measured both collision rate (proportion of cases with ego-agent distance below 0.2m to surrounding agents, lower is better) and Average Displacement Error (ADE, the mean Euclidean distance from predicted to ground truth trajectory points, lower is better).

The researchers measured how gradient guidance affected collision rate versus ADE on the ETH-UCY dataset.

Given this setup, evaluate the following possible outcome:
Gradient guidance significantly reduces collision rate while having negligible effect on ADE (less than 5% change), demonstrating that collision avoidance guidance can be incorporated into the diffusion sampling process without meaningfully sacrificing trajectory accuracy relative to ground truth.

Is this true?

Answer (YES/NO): NO